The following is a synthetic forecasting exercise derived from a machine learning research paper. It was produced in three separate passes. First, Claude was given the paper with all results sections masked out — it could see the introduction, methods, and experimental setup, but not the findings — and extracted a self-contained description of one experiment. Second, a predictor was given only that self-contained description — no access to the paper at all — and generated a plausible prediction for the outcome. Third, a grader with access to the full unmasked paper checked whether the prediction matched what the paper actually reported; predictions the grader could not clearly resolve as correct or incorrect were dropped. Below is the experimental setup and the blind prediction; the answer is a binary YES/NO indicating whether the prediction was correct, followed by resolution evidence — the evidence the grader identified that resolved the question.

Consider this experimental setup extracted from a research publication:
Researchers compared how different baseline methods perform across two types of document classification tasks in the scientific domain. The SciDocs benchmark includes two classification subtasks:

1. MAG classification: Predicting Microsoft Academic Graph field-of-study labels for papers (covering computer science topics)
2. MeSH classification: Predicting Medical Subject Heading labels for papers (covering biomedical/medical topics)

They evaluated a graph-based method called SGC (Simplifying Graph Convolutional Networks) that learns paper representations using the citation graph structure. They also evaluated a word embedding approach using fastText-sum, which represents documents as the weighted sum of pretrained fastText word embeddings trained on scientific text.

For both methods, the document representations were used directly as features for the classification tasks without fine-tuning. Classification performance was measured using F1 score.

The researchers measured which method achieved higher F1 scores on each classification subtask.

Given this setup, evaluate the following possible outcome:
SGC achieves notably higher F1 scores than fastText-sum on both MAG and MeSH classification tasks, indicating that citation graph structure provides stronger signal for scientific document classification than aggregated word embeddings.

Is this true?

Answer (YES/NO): NO